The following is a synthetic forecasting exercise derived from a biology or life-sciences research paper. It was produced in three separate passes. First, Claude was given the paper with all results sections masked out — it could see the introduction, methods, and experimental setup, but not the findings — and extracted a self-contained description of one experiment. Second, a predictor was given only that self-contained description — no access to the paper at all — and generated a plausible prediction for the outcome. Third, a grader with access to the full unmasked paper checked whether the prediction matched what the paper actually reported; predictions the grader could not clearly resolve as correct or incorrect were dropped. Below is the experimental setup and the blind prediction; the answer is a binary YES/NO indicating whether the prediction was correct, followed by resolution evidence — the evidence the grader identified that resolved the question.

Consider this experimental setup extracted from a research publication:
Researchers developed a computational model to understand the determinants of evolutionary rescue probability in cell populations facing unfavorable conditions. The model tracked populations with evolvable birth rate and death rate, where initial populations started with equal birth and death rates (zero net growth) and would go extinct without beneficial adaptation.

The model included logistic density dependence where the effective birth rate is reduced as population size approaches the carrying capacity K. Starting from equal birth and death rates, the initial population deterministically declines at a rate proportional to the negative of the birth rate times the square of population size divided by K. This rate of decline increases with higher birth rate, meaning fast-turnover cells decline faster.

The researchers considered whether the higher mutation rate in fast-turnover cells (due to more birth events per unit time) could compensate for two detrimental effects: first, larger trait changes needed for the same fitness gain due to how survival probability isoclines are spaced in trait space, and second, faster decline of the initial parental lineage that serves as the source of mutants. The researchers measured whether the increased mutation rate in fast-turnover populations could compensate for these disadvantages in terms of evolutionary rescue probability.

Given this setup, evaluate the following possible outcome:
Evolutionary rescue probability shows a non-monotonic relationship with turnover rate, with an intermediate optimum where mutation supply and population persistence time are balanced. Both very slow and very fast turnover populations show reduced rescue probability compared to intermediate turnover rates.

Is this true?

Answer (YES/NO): NO